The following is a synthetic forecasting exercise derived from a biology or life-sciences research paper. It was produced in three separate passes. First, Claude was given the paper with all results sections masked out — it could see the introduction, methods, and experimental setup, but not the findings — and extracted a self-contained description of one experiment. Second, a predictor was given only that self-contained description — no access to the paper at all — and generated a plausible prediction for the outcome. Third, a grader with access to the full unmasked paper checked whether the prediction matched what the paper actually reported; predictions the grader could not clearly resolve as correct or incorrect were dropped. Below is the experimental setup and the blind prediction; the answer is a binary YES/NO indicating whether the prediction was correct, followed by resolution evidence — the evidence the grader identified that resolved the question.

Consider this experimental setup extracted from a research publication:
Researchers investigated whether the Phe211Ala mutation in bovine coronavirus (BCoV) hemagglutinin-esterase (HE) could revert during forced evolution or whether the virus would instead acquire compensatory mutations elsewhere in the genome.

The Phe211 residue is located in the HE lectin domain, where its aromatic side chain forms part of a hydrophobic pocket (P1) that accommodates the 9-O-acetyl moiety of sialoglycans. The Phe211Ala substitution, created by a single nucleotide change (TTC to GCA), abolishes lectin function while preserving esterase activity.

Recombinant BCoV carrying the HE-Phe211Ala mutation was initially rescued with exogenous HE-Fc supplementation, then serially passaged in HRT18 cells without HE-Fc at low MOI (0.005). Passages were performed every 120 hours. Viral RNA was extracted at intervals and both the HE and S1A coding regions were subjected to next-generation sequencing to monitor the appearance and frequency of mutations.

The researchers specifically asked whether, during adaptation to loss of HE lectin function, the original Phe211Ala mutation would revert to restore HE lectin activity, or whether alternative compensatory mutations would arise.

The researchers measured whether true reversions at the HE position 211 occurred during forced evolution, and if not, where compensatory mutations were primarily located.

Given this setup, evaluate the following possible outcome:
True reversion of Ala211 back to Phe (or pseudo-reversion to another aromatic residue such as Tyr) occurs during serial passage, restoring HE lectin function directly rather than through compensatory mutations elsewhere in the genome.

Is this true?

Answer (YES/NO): NO